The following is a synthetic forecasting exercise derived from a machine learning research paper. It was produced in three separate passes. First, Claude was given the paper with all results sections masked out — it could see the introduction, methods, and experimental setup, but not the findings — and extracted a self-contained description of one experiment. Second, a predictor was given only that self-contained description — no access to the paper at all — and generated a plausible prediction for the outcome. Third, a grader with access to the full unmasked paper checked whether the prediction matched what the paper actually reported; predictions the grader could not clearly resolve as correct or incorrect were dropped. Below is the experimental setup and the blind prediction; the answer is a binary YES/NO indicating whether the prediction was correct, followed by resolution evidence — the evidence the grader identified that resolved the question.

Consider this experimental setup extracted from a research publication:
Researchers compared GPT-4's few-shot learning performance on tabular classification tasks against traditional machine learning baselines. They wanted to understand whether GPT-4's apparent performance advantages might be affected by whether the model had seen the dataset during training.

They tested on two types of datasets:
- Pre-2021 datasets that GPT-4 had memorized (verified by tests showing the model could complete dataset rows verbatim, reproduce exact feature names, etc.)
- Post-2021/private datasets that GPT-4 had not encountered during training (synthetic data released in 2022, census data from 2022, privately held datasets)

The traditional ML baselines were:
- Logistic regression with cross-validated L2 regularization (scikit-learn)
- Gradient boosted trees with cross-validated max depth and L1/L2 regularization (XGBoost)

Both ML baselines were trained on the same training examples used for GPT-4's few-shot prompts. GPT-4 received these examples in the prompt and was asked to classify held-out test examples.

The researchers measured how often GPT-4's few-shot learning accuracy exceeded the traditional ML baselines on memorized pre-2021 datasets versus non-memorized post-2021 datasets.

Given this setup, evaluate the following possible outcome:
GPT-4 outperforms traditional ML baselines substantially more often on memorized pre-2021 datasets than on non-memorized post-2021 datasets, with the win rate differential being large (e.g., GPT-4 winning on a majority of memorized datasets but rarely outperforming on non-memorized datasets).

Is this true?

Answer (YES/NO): YES